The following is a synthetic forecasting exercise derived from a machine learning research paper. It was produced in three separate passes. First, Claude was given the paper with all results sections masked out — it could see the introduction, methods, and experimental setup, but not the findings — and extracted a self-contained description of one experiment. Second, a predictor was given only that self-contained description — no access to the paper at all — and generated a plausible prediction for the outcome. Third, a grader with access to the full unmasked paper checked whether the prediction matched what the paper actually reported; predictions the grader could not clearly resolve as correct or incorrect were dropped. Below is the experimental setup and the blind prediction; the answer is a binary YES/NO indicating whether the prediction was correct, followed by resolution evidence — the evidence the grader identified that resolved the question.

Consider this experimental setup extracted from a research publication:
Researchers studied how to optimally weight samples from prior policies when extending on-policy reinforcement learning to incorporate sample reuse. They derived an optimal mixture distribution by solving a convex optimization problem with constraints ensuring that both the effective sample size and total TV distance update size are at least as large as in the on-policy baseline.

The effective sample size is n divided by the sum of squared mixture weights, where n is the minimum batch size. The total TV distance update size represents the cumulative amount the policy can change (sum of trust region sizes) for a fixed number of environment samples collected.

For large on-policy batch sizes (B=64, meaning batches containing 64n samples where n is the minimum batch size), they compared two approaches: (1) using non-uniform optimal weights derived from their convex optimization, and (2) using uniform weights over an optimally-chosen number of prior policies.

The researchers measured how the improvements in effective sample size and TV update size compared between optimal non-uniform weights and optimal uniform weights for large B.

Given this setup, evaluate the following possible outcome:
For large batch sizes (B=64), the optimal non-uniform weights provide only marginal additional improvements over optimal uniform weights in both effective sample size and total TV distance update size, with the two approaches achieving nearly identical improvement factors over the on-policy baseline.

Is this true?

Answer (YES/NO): NO